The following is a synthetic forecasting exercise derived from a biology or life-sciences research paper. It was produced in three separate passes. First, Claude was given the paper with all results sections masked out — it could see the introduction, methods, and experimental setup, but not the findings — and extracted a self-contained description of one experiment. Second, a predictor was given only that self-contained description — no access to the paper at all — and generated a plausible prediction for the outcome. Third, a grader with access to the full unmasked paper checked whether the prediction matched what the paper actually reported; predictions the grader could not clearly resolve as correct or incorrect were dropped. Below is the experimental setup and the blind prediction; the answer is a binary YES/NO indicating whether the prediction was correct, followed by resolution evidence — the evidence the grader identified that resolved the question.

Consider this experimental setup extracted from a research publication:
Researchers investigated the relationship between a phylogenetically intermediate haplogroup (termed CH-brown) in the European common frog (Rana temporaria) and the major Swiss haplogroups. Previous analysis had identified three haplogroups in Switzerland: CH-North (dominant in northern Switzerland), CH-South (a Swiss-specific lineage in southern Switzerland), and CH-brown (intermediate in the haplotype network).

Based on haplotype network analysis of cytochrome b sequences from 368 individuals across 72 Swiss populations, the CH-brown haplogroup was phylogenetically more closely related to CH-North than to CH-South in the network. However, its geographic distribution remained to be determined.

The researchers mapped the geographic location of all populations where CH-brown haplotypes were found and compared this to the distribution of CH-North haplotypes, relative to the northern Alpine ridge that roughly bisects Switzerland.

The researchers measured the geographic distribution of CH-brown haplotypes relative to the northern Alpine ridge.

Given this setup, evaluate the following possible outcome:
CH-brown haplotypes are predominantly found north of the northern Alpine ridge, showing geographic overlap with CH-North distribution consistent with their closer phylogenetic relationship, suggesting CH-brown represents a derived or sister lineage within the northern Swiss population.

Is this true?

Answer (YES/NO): NO